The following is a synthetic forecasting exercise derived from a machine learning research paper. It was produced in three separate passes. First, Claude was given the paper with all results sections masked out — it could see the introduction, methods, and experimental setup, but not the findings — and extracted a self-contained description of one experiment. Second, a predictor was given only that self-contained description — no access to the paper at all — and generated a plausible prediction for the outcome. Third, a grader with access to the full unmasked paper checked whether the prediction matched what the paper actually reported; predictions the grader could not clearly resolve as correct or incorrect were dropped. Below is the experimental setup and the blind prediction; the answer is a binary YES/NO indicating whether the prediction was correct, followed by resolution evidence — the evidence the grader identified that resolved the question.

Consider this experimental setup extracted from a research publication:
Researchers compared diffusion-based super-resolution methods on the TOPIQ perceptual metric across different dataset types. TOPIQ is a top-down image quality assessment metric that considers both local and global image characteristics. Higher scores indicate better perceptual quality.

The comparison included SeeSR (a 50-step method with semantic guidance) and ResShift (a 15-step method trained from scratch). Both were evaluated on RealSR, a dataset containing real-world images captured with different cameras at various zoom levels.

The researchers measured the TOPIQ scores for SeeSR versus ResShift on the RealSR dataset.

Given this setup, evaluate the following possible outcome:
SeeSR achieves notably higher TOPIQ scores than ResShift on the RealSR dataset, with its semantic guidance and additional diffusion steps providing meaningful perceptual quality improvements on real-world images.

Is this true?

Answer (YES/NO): YES